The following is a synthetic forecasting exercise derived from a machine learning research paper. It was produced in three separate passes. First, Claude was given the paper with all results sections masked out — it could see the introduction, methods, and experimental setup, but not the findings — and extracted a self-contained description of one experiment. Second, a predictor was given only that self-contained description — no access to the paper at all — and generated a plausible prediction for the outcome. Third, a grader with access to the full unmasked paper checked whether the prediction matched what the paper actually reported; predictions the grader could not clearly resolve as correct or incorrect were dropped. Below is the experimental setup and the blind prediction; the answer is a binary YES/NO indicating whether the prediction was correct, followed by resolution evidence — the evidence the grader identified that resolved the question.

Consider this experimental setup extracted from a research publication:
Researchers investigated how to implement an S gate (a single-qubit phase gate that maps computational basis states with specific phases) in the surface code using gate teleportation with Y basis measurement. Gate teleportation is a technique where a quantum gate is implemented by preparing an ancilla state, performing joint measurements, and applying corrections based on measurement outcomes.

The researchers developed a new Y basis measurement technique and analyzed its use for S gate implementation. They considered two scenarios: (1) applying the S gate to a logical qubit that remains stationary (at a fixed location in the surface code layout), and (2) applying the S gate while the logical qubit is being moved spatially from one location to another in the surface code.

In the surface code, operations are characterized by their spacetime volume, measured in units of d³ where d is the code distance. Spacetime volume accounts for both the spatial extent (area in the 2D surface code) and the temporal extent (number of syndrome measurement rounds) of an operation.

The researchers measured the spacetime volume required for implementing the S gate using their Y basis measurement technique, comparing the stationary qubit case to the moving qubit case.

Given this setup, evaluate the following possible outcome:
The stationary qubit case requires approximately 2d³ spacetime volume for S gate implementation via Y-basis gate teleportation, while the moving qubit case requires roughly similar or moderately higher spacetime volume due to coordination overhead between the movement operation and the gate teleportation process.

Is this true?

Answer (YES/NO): NO